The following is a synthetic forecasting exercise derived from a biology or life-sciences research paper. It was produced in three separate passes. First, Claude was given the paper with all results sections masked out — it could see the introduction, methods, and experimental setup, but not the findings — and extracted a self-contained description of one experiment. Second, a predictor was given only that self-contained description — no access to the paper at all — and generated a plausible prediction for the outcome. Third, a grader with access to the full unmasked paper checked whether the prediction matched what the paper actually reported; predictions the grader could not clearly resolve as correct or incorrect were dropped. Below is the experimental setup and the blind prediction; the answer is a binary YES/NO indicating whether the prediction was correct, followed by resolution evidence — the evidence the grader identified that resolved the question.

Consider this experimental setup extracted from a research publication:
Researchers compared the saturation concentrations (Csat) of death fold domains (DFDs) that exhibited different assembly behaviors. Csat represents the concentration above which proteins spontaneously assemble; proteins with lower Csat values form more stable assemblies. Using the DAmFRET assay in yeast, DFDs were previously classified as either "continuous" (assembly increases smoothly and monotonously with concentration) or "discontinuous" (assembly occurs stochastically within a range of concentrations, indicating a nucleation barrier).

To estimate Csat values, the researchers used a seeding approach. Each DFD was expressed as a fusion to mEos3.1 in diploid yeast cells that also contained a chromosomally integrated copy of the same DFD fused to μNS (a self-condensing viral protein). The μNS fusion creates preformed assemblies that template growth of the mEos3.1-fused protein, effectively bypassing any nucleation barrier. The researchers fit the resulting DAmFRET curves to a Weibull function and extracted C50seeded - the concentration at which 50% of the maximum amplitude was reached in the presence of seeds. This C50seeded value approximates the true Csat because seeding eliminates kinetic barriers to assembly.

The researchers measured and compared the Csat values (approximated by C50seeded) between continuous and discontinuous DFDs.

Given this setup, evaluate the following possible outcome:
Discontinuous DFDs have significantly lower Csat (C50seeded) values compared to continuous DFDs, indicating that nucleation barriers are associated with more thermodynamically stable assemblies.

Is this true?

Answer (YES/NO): YES